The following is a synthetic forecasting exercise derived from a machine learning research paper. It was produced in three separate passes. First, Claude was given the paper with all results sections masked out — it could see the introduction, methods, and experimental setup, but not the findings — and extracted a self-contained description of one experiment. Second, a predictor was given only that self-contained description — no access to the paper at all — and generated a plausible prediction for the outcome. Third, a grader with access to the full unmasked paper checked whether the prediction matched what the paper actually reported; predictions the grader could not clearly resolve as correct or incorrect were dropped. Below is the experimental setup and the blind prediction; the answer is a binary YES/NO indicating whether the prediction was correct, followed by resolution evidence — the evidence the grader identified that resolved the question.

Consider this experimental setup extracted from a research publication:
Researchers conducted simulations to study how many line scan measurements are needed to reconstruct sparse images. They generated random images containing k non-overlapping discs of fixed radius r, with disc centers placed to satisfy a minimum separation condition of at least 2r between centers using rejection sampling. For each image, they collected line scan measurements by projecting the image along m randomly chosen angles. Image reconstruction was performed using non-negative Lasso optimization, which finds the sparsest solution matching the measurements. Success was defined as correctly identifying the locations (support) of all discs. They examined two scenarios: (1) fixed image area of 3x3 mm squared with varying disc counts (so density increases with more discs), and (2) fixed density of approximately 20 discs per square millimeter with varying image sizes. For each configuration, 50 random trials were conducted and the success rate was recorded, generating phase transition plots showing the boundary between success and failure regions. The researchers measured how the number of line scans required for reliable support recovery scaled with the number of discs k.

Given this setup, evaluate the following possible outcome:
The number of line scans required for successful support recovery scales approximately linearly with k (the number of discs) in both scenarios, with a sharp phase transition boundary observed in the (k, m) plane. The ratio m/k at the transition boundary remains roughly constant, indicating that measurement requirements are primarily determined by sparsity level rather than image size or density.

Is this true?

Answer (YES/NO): NO